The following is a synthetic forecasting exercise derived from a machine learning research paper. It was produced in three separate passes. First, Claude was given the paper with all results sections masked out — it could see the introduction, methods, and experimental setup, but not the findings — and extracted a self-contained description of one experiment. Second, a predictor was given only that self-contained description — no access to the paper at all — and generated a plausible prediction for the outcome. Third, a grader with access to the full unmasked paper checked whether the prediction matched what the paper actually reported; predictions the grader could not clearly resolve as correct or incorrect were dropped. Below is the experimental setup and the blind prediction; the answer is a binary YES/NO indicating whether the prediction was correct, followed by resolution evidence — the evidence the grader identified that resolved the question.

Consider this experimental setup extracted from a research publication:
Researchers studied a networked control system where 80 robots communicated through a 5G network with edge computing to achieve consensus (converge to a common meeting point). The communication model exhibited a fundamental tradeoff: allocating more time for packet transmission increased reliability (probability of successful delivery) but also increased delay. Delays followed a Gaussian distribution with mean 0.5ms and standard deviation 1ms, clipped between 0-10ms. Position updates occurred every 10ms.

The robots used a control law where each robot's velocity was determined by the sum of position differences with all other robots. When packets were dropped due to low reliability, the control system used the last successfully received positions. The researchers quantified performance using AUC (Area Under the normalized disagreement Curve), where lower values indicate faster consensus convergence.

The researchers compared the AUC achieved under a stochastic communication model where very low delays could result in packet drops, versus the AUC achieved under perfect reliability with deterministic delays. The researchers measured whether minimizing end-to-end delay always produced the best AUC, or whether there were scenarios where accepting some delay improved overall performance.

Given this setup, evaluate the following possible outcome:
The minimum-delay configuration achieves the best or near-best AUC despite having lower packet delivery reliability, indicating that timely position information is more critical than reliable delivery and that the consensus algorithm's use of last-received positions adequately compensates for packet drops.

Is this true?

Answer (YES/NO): NO